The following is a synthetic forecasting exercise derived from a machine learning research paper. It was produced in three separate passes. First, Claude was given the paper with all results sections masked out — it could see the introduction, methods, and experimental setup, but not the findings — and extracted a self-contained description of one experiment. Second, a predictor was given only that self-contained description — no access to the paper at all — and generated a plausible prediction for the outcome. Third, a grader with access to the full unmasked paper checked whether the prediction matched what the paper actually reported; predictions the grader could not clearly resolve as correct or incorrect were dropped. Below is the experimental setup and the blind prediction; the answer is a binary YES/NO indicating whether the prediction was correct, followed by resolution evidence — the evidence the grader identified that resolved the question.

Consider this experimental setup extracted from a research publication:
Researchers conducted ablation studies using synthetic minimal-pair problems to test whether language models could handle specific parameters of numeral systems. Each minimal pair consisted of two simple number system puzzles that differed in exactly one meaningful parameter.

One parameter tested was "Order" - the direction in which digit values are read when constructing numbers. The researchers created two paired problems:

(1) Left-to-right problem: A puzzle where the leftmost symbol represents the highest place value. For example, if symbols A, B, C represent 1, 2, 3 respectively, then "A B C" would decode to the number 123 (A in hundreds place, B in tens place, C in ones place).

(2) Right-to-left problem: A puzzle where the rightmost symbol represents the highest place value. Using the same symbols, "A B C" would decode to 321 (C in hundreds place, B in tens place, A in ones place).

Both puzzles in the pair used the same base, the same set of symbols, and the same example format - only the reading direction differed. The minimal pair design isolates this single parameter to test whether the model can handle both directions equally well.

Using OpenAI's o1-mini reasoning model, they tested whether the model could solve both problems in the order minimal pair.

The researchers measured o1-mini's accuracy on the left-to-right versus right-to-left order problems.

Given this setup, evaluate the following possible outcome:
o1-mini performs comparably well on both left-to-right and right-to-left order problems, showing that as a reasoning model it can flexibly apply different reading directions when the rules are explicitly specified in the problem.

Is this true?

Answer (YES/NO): YES